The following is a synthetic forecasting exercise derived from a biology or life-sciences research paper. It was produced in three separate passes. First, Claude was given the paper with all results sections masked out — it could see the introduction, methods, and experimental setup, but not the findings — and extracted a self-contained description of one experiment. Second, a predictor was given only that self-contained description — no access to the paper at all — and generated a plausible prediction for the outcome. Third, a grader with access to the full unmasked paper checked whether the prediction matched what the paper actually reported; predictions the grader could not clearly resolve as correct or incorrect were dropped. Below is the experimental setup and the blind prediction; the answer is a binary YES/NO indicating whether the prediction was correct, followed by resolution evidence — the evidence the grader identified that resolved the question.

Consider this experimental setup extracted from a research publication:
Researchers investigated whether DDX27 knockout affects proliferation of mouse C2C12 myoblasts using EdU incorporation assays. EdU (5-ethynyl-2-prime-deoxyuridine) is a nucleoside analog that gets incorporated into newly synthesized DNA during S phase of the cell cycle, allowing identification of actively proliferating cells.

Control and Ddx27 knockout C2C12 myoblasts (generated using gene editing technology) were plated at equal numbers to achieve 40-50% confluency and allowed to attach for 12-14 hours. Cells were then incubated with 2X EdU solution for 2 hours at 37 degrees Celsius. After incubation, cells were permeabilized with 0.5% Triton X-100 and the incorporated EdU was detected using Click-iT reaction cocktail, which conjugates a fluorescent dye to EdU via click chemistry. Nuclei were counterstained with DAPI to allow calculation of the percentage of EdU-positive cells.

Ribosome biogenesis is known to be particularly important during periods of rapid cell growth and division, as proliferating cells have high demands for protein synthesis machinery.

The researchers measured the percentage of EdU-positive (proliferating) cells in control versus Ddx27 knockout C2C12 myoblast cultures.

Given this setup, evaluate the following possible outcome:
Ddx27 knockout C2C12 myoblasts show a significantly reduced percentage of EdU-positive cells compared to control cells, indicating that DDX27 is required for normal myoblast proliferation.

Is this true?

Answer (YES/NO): YES